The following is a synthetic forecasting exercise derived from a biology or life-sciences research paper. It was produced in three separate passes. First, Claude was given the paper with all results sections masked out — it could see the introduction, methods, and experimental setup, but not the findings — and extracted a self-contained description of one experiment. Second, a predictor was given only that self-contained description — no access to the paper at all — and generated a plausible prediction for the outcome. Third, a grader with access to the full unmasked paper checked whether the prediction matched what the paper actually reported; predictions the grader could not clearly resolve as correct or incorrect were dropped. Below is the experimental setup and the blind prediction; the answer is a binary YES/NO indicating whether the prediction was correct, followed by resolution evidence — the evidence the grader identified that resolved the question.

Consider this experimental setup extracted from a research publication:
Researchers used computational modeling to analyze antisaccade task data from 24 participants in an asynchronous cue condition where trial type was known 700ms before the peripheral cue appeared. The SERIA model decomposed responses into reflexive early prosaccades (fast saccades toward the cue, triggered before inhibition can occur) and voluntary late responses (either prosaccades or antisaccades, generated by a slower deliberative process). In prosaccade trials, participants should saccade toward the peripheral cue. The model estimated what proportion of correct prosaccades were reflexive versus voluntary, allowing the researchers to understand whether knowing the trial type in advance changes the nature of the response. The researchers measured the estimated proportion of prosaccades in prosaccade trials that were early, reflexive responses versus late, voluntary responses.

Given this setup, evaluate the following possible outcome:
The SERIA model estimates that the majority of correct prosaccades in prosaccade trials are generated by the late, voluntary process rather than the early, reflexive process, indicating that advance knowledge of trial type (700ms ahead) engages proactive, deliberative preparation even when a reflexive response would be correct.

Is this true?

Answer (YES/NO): NO